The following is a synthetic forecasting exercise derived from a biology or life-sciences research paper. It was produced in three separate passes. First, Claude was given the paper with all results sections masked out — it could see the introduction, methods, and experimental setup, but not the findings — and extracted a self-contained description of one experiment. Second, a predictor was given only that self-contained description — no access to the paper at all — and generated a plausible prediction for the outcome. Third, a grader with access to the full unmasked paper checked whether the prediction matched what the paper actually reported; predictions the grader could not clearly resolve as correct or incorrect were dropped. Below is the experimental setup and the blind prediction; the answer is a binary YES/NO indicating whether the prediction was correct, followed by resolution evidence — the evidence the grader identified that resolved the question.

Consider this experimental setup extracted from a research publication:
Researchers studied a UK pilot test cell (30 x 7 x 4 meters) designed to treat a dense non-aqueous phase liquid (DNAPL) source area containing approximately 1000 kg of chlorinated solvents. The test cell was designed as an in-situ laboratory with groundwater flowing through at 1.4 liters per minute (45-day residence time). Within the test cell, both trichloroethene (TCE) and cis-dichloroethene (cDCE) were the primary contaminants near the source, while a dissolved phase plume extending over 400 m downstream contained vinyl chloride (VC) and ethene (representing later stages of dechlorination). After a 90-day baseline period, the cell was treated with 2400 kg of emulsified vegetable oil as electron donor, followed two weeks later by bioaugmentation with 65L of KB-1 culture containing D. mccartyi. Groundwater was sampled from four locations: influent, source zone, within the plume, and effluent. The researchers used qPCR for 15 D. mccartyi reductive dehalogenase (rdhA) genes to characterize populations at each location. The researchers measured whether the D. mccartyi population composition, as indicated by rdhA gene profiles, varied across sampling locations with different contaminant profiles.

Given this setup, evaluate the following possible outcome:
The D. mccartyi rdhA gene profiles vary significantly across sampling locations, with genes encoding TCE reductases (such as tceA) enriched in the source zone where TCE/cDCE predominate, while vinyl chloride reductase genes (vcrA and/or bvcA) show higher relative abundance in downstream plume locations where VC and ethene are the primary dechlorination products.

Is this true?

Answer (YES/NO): NO